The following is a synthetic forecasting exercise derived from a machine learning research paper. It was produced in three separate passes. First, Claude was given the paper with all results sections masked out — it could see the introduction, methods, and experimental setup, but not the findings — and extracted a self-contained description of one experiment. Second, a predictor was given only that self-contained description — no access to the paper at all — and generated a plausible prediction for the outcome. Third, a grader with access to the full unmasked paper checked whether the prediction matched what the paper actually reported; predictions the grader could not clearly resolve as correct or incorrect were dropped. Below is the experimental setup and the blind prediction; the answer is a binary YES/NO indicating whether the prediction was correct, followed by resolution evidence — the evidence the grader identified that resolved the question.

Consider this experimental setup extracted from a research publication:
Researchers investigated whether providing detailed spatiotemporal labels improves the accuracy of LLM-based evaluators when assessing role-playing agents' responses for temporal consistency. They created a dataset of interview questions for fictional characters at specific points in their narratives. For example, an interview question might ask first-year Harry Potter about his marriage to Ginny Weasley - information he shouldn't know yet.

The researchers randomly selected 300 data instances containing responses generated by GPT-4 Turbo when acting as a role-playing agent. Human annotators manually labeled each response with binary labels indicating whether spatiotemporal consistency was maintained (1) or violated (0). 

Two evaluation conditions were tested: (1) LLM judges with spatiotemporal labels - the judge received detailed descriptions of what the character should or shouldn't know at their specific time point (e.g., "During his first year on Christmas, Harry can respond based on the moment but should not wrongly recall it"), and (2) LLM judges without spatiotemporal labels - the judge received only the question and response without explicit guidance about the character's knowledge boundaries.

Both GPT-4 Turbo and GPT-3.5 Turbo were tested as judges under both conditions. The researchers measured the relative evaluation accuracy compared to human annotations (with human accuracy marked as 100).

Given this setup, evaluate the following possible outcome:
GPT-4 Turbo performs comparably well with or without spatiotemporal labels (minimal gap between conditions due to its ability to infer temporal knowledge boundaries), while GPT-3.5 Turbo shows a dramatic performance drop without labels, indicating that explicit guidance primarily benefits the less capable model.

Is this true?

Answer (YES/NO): NO